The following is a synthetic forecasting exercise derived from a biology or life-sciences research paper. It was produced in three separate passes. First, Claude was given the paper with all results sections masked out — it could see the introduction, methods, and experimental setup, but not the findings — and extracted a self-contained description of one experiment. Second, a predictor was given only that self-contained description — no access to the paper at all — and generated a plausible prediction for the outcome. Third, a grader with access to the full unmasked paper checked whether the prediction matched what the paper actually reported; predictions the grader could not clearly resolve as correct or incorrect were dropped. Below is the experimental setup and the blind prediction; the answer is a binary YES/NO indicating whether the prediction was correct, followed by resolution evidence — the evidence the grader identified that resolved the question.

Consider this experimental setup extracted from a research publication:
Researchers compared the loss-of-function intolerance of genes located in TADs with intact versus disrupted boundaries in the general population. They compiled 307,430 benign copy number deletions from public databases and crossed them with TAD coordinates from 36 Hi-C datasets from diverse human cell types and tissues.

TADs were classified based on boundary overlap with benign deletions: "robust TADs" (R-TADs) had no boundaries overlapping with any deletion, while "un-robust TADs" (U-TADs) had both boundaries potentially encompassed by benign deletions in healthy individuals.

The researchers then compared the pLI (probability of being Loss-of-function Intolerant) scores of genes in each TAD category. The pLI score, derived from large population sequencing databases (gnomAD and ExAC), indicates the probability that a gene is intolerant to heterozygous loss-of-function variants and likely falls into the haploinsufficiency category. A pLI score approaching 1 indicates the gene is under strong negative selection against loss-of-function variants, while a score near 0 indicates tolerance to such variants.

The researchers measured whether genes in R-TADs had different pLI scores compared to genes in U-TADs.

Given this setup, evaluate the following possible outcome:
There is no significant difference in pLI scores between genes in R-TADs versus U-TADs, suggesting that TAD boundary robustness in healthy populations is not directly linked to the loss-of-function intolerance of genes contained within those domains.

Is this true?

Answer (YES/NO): NO